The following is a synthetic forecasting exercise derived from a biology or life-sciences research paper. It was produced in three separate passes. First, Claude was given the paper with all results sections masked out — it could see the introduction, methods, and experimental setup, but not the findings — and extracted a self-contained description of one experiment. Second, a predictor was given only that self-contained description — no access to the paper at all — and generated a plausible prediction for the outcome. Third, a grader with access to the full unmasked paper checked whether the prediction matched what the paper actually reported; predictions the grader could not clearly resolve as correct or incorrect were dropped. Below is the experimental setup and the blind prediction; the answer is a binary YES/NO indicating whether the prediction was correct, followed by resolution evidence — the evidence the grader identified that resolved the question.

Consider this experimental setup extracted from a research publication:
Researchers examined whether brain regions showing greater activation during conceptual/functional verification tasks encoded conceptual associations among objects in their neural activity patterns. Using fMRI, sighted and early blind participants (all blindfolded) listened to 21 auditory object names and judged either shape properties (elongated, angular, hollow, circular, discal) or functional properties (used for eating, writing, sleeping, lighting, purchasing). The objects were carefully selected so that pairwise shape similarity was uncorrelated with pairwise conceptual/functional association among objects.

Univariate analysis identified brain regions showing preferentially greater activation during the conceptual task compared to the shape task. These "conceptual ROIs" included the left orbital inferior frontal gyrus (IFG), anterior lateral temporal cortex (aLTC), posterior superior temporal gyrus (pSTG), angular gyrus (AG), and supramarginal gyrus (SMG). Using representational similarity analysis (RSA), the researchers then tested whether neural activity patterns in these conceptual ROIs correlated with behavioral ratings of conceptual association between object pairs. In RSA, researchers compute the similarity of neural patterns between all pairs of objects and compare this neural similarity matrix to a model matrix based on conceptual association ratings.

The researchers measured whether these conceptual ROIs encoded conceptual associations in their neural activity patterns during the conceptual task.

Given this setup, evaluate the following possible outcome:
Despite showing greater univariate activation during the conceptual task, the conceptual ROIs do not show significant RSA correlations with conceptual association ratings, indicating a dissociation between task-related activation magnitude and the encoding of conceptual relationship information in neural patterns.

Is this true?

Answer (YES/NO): NO